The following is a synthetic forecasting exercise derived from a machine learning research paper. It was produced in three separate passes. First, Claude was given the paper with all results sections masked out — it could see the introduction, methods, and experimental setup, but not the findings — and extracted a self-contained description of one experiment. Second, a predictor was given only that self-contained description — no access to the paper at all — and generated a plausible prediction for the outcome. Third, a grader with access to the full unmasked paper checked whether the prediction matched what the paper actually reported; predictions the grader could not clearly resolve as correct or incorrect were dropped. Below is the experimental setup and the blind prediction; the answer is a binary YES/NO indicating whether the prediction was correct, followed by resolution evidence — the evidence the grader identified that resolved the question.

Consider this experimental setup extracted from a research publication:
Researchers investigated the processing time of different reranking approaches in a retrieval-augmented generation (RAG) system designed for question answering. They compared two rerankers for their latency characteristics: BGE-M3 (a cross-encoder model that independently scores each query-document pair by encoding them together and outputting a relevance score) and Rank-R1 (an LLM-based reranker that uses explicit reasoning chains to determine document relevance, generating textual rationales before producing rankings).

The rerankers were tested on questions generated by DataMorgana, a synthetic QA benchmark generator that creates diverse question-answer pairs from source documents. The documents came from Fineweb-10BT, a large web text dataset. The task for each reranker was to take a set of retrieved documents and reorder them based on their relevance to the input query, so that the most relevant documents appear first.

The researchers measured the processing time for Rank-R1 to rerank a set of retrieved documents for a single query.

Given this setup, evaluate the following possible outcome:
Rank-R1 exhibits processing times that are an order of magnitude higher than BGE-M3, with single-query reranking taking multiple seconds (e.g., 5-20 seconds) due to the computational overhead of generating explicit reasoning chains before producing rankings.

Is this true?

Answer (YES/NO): NO